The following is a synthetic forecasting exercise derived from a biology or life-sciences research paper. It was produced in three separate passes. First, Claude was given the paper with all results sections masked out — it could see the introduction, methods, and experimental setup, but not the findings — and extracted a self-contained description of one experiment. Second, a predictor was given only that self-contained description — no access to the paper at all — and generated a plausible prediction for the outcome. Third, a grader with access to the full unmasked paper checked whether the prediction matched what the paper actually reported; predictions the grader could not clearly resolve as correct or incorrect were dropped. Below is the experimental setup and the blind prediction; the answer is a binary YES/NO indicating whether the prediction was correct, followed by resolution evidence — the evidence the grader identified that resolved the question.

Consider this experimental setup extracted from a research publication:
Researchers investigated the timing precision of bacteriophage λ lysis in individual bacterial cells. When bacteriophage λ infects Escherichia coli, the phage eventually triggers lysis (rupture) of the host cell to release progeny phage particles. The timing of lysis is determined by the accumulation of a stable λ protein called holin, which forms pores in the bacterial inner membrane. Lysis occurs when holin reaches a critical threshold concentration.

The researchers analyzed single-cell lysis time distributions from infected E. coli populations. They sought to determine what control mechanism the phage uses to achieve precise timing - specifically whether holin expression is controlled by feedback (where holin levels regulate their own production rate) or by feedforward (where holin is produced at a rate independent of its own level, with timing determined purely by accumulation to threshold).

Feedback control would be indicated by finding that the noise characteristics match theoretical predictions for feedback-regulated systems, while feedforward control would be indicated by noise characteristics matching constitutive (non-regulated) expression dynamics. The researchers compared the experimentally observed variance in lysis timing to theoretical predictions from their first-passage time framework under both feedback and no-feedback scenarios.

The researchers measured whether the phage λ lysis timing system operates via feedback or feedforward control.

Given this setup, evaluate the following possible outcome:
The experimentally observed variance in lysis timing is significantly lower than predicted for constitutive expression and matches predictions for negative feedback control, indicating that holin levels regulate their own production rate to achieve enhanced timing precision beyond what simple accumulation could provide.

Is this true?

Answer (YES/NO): NO